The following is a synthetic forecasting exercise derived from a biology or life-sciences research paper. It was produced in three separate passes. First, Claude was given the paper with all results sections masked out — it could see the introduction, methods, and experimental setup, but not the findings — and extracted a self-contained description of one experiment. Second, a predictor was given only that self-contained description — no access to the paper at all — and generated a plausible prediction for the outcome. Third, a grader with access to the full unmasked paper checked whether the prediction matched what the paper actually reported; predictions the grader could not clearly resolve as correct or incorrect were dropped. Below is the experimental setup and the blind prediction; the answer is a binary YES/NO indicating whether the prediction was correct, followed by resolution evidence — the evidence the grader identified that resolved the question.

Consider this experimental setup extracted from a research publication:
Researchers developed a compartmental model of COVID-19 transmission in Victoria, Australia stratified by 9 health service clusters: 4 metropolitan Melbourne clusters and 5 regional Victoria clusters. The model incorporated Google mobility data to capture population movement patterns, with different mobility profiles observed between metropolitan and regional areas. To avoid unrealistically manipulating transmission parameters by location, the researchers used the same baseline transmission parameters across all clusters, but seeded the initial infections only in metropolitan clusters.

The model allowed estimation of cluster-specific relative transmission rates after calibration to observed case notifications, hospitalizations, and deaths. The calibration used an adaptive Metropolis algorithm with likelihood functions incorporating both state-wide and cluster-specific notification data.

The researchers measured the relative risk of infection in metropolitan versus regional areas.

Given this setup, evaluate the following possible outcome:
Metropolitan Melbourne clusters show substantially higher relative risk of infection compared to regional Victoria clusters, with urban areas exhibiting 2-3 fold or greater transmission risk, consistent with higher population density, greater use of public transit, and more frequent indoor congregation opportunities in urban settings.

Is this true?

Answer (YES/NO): NO